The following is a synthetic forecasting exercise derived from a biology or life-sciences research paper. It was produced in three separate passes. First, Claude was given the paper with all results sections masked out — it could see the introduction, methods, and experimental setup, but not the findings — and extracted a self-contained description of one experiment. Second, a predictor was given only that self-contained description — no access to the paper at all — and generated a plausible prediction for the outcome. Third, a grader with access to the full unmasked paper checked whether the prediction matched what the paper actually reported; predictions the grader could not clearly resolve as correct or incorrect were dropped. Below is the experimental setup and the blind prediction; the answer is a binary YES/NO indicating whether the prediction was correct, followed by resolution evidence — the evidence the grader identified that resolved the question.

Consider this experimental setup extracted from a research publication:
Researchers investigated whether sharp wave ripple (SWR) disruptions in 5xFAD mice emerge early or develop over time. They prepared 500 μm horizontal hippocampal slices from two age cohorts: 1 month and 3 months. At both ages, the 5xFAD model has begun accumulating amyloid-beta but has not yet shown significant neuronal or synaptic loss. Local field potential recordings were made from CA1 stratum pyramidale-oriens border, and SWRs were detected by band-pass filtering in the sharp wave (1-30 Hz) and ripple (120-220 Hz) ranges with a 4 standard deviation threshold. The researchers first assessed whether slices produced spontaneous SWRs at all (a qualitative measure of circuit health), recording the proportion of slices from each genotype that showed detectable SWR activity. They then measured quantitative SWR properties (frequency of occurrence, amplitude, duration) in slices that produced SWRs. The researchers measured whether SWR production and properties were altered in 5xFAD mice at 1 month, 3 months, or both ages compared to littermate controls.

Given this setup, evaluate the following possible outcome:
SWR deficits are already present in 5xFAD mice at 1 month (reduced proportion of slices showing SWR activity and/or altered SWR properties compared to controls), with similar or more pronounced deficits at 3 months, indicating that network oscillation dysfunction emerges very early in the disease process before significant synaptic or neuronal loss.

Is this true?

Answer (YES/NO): NO